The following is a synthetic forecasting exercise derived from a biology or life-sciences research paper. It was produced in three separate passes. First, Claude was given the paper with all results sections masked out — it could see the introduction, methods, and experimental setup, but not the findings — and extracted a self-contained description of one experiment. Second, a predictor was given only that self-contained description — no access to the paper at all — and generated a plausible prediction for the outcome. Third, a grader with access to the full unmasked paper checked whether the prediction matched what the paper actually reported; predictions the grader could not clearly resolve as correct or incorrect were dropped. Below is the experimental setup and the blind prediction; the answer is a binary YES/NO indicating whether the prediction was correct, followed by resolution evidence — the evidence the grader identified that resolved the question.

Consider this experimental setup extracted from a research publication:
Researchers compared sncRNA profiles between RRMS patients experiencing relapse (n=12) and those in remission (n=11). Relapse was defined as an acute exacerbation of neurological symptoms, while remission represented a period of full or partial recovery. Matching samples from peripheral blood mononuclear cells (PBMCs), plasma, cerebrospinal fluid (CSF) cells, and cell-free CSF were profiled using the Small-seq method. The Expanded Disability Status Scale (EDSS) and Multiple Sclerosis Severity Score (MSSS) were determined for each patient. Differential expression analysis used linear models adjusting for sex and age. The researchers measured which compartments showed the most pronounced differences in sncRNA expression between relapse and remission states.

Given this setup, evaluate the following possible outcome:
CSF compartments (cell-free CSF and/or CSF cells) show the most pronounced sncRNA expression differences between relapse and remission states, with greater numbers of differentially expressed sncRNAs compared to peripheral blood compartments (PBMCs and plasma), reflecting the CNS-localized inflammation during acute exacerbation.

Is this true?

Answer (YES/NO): YES